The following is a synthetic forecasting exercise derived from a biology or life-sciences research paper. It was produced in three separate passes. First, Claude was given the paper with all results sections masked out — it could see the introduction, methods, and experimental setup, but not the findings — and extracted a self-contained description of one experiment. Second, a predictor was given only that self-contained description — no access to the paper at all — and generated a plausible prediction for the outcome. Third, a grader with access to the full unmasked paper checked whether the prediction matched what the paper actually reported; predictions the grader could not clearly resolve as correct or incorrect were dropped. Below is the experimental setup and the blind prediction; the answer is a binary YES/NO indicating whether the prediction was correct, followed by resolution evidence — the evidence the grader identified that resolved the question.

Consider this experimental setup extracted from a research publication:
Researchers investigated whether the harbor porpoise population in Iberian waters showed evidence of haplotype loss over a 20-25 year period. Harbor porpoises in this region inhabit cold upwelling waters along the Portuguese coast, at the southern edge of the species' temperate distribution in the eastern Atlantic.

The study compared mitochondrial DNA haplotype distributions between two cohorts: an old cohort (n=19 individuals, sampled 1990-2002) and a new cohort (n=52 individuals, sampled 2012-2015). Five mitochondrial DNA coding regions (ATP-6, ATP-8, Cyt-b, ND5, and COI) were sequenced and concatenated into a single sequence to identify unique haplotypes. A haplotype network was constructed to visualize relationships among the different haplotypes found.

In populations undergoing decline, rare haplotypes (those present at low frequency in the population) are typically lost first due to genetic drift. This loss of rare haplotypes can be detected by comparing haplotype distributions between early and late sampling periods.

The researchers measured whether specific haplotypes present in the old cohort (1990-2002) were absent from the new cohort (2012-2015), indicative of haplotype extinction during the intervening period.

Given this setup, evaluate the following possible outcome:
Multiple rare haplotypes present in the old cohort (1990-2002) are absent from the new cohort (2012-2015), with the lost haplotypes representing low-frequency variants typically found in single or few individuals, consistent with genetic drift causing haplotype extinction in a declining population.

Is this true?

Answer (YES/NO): YES